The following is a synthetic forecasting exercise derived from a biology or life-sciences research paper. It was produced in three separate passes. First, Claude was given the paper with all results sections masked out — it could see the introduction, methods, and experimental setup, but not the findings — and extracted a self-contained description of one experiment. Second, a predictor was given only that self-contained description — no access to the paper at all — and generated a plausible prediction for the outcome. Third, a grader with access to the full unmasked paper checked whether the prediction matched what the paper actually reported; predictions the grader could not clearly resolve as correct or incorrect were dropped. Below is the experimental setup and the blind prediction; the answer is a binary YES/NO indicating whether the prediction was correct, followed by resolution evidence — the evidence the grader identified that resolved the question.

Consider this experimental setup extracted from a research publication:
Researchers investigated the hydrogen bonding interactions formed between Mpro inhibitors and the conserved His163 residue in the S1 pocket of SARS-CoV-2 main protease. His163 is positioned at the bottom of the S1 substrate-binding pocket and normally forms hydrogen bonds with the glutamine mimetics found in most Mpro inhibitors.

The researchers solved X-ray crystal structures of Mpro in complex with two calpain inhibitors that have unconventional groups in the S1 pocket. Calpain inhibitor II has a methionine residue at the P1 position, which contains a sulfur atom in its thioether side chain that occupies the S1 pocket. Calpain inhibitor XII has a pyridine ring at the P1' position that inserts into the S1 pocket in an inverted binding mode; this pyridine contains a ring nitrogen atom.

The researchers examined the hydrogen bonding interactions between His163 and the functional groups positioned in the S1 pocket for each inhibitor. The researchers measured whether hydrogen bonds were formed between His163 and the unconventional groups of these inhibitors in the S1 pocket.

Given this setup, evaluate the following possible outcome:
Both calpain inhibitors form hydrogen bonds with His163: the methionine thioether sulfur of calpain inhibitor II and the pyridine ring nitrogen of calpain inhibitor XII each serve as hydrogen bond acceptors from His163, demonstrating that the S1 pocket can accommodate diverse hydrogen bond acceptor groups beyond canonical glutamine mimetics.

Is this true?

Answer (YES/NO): YES